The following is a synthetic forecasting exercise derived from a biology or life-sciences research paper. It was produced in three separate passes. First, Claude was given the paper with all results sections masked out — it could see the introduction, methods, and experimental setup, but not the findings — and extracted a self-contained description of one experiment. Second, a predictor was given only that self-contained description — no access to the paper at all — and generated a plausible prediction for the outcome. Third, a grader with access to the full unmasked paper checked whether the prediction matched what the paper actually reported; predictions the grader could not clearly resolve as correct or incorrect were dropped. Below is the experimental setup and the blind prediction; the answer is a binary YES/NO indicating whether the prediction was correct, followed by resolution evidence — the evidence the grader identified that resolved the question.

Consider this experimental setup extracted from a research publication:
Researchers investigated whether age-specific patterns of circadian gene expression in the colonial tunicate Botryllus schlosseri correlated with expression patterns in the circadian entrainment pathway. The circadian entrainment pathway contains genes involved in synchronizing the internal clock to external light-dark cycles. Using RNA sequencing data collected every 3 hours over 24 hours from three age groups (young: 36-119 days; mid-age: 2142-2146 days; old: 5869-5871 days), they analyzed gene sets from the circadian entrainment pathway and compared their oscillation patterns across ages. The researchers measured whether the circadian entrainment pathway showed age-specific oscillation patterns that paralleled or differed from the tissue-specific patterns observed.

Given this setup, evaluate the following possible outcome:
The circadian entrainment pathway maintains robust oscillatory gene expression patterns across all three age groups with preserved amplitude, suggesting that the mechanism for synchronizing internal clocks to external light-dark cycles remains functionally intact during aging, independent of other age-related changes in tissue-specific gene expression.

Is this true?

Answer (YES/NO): NO